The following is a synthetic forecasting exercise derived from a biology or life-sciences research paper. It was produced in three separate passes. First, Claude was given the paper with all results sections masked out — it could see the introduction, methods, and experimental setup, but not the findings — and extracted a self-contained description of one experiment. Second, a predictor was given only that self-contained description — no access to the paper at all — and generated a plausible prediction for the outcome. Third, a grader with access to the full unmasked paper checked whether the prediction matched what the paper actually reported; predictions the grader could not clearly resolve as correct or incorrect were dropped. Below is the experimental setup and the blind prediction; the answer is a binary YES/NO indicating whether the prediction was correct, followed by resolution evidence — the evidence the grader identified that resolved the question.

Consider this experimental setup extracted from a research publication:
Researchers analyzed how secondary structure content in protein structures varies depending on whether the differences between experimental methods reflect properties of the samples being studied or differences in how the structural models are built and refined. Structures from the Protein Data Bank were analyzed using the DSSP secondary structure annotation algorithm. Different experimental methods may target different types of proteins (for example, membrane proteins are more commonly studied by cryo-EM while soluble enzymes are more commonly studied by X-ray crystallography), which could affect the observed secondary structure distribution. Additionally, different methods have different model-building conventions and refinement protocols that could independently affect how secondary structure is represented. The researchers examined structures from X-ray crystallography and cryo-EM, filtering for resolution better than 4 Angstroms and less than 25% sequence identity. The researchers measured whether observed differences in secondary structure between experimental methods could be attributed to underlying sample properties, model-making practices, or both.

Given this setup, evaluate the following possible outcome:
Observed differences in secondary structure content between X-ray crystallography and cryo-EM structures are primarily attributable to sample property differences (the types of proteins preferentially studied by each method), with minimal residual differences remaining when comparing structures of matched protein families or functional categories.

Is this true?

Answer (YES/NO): NO